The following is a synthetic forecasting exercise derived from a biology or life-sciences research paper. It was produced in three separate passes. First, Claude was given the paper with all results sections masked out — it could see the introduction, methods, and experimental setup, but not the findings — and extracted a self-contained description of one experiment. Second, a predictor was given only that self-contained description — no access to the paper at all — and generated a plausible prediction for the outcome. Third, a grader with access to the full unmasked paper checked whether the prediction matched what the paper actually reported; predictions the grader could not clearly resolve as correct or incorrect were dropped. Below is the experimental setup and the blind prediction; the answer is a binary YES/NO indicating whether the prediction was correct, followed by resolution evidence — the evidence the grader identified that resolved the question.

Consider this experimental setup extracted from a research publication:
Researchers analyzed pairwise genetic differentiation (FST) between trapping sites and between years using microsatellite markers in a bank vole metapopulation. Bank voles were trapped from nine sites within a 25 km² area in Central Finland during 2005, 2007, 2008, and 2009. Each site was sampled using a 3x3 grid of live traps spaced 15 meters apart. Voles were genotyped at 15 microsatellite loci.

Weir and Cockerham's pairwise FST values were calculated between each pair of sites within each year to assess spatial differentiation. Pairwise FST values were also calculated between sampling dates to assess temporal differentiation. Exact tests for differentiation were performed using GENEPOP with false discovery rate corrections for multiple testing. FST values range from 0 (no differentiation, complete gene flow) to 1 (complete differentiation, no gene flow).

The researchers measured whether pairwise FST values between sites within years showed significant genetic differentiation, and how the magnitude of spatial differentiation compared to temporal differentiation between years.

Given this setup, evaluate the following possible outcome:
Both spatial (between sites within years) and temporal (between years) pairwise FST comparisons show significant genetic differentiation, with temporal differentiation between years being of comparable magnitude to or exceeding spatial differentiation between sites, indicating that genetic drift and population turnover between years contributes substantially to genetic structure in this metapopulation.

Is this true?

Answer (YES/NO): NO